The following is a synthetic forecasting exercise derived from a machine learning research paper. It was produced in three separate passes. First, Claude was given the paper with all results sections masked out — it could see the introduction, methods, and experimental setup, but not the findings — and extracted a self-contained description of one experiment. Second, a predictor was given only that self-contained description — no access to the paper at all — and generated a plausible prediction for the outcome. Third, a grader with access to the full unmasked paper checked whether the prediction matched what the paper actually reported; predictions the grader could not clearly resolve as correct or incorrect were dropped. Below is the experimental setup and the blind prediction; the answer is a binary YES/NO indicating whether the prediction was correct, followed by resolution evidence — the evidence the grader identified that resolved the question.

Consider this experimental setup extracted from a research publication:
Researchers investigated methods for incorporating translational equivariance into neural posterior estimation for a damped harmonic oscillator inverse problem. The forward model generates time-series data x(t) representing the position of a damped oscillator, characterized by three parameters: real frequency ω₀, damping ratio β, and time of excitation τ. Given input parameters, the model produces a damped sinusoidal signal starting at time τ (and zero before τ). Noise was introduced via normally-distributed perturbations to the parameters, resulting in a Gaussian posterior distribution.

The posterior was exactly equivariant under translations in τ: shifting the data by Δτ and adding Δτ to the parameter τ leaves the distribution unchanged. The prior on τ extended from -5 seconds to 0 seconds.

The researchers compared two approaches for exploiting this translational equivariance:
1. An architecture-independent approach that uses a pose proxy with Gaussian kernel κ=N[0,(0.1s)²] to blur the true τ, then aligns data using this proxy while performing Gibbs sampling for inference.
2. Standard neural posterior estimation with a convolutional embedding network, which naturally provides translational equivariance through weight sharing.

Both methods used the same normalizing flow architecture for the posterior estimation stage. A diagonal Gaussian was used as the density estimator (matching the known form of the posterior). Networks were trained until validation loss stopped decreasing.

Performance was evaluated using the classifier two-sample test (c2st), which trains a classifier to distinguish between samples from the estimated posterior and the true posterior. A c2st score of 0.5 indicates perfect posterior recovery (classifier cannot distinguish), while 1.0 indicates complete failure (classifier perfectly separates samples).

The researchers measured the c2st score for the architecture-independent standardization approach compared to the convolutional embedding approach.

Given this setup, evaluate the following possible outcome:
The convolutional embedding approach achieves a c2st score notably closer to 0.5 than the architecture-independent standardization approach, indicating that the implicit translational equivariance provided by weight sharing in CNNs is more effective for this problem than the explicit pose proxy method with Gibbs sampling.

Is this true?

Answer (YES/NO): NO